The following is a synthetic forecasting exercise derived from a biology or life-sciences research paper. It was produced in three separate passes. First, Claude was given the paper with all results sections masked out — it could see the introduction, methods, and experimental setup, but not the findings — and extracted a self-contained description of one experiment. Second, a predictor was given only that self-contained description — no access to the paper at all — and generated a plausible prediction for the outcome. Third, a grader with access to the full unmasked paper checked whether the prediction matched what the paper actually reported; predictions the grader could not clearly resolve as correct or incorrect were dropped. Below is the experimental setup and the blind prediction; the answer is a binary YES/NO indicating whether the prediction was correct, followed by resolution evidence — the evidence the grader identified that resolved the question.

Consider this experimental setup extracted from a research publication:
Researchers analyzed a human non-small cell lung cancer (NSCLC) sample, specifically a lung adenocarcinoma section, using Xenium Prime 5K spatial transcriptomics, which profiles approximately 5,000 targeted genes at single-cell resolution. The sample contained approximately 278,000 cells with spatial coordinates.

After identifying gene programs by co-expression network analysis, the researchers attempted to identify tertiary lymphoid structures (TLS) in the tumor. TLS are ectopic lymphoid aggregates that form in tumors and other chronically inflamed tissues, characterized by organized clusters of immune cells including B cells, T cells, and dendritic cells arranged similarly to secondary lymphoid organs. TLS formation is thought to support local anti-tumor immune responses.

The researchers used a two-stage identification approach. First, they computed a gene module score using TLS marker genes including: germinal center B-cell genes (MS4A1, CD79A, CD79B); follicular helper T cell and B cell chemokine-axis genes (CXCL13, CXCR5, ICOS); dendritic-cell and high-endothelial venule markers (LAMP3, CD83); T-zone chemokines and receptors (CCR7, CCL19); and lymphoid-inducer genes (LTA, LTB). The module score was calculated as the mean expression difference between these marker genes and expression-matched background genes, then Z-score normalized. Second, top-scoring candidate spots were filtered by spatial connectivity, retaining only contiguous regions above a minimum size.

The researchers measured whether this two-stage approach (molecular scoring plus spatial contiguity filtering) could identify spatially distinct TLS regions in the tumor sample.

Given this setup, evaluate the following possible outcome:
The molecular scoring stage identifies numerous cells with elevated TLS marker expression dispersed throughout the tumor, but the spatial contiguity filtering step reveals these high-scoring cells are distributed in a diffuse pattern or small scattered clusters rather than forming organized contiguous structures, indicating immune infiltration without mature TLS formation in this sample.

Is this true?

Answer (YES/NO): NO